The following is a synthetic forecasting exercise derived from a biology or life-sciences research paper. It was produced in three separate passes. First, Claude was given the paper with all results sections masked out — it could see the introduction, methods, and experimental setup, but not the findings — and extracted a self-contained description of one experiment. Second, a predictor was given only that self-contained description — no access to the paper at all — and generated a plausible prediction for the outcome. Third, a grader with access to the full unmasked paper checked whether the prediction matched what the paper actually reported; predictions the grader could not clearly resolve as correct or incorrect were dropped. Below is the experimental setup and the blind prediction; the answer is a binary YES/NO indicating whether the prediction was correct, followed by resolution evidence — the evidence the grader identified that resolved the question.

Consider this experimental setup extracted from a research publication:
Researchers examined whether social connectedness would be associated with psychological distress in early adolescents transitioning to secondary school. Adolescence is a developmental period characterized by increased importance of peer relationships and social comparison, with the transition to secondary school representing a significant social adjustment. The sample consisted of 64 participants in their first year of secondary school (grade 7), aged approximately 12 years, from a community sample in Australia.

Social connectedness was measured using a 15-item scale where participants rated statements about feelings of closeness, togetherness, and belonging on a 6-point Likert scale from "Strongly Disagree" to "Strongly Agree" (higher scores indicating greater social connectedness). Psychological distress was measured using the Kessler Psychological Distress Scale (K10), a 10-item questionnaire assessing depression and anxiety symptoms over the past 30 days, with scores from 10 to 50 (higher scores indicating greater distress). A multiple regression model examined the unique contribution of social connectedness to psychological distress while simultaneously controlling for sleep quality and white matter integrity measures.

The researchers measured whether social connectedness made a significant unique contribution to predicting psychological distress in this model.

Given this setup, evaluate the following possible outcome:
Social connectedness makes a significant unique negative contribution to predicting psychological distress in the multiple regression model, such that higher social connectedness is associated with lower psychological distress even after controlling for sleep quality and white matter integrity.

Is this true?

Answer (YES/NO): YES